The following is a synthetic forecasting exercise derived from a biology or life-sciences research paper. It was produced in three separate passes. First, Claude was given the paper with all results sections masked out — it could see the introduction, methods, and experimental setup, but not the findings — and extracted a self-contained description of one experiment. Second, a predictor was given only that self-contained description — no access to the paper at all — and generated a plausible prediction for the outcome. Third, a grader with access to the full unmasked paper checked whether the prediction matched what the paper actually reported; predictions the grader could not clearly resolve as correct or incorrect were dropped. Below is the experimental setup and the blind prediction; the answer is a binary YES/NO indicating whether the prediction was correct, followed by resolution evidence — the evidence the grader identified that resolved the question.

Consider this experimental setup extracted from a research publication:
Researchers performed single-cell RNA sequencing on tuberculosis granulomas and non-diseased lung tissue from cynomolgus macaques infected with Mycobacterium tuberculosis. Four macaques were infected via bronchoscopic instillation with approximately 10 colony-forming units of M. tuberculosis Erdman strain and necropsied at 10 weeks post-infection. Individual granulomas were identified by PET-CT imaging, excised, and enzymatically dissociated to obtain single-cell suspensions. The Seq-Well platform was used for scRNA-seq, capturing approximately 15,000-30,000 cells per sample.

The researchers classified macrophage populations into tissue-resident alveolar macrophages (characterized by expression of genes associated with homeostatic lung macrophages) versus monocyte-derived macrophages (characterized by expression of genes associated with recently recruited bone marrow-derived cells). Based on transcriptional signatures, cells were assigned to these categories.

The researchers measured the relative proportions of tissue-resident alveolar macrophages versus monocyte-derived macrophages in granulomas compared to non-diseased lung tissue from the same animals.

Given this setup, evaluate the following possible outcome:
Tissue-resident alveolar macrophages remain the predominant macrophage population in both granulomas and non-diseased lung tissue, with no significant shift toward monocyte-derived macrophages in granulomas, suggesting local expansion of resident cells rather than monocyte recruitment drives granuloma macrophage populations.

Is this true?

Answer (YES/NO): NO